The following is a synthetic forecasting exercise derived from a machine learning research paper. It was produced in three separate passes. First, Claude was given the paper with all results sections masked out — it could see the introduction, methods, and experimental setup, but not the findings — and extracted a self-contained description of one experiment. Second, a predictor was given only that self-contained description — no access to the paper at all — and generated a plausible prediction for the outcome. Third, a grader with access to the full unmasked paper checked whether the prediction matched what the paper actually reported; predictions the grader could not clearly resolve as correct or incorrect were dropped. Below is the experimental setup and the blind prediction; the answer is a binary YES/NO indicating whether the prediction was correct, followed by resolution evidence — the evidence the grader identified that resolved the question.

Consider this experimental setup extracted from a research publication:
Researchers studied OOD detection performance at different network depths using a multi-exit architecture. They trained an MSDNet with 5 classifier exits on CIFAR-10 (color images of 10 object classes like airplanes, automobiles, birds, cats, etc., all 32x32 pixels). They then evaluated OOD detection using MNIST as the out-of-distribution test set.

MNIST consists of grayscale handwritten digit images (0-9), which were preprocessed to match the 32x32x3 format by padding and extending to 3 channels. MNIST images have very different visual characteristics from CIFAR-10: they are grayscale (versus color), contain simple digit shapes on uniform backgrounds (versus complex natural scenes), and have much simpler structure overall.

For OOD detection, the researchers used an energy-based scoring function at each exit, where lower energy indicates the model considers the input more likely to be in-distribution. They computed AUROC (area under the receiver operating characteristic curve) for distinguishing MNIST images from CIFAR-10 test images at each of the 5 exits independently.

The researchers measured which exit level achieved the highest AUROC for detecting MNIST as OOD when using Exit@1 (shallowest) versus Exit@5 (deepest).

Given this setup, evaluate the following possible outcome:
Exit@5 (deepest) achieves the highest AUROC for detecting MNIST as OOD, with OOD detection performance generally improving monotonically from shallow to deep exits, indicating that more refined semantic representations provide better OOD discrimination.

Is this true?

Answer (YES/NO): NO